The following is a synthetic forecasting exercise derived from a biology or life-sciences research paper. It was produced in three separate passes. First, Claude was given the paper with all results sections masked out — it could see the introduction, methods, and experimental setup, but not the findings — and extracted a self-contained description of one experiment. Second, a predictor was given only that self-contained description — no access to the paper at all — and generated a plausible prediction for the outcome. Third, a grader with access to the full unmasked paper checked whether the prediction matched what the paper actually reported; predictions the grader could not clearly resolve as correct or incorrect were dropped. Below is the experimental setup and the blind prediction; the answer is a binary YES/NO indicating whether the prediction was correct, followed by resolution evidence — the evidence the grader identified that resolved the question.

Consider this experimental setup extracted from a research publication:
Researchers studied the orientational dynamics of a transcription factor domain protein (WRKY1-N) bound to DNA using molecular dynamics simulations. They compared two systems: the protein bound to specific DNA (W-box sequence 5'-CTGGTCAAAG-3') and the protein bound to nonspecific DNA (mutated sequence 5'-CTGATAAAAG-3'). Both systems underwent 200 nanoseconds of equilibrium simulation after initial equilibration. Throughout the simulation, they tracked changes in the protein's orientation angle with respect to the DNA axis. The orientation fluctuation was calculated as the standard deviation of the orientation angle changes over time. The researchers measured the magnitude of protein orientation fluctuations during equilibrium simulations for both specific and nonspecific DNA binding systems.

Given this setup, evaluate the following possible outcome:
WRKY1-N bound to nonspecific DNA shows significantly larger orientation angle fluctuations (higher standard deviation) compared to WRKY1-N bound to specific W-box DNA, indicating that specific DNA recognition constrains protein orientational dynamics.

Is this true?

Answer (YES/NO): YES